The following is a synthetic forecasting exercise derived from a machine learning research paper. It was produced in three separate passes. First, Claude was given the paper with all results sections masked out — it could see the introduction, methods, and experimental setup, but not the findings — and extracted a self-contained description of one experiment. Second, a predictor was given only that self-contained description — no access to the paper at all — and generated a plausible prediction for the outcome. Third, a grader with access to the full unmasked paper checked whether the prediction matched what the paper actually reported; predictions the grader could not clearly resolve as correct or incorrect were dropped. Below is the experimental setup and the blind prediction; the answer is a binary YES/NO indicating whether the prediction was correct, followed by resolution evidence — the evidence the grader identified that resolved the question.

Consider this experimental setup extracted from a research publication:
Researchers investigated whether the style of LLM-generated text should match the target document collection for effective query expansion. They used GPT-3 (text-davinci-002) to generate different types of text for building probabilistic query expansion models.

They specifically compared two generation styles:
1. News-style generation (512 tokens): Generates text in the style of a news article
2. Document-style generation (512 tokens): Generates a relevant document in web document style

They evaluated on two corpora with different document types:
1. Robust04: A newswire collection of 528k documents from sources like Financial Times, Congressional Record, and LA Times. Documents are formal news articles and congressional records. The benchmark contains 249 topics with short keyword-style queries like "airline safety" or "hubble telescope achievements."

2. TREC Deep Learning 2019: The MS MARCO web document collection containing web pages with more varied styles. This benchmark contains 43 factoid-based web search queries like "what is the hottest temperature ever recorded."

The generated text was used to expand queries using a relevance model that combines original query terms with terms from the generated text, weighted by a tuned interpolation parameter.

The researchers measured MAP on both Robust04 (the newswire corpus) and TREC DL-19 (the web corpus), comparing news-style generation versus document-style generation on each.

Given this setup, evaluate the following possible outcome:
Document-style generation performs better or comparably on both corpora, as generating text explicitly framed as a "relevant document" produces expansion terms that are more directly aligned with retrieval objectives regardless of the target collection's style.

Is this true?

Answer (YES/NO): NO